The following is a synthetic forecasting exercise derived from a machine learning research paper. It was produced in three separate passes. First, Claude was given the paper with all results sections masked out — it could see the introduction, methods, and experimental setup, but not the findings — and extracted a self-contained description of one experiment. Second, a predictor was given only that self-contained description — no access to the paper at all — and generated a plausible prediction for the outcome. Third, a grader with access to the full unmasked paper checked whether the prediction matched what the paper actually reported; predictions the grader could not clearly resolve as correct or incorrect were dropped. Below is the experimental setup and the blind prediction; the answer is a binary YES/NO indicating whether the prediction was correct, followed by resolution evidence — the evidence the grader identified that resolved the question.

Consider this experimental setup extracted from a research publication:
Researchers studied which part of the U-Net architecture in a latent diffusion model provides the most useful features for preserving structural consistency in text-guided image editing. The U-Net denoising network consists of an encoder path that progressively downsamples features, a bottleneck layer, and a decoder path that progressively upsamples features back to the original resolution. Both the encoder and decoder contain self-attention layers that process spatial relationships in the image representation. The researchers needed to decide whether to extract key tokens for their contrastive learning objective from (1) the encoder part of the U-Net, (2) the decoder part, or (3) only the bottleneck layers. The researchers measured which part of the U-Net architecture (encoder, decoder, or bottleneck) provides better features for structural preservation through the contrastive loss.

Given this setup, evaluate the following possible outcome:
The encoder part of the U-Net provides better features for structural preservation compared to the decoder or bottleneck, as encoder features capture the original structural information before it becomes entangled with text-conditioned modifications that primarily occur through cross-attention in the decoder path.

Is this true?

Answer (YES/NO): NO